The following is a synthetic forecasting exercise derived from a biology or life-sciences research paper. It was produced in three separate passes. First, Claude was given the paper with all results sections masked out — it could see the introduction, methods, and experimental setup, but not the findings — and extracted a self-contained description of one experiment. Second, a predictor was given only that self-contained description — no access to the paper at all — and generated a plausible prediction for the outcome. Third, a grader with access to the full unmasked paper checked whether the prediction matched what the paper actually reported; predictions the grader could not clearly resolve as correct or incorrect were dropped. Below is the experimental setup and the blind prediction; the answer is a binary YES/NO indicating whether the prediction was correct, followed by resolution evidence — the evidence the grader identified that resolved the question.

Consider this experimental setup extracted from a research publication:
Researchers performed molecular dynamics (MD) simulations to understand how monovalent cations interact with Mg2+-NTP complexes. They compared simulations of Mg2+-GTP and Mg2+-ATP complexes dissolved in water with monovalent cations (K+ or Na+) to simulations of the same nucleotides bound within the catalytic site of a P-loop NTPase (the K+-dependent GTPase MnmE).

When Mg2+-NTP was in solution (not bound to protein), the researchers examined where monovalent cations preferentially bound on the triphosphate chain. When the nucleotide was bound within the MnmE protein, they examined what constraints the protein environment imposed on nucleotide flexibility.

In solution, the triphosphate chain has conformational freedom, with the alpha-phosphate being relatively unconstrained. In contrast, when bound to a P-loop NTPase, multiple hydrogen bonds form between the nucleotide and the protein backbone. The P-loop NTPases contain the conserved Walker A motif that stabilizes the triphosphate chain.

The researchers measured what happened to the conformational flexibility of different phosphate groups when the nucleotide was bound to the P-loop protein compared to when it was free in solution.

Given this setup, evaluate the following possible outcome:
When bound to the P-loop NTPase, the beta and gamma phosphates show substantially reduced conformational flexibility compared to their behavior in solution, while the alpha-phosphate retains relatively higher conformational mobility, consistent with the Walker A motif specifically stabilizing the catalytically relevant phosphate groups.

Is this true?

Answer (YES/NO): NO